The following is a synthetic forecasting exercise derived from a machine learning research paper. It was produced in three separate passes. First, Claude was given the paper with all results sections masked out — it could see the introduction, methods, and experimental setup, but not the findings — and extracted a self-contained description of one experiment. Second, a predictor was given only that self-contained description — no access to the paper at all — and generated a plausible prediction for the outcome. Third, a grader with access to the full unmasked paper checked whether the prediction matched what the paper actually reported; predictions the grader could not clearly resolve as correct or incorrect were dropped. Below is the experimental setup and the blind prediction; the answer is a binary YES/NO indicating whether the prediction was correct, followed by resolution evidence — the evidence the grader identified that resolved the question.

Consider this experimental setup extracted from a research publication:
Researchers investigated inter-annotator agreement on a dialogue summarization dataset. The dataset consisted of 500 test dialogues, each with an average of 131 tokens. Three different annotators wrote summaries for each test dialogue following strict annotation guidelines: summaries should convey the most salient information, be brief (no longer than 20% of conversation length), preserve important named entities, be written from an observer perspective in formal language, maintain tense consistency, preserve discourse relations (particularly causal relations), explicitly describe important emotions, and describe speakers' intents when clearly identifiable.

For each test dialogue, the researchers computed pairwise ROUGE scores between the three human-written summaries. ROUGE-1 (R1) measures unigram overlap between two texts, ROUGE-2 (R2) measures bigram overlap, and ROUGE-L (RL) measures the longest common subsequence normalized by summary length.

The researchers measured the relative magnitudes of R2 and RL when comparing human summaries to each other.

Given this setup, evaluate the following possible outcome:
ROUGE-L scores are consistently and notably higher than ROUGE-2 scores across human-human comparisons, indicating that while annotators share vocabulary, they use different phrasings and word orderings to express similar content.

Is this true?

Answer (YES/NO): YES